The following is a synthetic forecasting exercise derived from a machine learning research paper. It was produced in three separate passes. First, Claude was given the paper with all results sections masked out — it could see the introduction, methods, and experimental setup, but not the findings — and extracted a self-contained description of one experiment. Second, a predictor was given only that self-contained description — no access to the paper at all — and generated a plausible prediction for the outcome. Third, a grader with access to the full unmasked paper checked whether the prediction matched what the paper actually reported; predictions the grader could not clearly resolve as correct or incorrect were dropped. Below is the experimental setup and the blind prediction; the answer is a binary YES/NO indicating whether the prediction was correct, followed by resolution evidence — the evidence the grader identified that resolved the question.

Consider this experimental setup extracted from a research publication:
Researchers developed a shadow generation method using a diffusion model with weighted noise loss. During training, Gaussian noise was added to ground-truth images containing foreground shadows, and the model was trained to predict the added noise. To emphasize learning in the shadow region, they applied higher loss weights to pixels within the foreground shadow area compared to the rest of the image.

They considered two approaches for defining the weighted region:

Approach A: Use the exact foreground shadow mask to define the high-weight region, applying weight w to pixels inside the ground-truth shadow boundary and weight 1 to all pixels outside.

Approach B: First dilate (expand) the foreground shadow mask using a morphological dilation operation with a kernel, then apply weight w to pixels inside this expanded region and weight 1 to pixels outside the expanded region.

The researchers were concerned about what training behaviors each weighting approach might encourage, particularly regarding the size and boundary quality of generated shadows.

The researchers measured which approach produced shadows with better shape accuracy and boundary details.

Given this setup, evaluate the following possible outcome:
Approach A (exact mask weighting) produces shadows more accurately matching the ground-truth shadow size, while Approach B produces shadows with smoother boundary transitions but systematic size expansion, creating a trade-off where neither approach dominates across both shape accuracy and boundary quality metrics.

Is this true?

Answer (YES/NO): NO